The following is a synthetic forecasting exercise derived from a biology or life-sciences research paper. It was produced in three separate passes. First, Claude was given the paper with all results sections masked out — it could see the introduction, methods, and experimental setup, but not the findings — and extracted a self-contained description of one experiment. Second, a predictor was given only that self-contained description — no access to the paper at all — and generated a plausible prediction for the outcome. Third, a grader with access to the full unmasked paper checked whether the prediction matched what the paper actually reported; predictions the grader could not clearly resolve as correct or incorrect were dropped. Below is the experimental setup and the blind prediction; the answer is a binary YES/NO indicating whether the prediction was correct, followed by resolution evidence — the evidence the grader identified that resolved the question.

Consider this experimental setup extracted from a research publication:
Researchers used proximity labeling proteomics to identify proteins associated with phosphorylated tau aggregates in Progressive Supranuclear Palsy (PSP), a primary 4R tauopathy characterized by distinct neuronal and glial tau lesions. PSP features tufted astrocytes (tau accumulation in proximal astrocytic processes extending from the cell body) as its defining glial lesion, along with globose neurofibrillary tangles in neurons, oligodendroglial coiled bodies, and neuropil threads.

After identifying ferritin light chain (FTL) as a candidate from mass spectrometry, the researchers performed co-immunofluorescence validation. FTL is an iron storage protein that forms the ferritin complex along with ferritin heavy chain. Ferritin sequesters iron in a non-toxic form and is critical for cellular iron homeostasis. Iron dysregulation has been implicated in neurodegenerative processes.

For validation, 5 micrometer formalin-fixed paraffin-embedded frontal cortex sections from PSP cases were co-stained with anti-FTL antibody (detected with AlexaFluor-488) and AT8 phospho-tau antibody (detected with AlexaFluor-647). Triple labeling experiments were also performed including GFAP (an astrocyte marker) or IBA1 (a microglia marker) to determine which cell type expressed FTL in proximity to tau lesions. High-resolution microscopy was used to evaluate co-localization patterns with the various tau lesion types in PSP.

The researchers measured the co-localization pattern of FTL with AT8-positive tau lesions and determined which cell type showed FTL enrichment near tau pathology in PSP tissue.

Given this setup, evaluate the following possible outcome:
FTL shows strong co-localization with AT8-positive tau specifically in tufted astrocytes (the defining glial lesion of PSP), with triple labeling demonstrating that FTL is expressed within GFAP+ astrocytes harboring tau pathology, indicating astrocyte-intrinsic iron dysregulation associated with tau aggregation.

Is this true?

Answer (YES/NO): NO